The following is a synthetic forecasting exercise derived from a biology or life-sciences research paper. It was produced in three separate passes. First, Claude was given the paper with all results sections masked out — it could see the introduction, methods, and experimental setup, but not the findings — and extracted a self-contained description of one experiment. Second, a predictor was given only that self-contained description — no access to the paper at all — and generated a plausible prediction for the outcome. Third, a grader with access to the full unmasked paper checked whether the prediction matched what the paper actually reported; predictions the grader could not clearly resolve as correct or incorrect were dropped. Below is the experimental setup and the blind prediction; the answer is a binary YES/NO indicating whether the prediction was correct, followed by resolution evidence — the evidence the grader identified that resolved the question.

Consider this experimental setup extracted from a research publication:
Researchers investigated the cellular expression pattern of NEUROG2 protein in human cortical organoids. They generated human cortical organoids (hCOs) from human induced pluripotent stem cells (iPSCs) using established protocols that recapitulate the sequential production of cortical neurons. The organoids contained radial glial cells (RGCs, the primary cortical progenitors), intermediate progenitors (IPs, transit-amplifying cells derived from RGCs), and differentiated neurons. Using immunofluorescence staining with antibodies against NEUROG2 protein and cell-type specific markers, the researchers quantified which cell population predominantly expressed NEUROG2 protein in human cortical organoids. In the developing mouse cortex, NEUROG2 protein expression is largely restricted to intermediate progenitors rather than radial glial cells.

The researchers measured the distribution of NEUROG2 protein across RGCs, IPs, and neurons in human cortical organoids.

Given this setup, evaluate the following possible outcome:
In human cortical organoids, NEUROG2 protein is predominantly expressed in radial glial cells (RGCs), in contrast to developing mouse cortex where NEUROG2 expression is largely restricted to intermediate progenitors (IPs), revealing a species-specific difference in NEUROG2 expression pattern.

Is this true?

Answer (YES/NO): YES